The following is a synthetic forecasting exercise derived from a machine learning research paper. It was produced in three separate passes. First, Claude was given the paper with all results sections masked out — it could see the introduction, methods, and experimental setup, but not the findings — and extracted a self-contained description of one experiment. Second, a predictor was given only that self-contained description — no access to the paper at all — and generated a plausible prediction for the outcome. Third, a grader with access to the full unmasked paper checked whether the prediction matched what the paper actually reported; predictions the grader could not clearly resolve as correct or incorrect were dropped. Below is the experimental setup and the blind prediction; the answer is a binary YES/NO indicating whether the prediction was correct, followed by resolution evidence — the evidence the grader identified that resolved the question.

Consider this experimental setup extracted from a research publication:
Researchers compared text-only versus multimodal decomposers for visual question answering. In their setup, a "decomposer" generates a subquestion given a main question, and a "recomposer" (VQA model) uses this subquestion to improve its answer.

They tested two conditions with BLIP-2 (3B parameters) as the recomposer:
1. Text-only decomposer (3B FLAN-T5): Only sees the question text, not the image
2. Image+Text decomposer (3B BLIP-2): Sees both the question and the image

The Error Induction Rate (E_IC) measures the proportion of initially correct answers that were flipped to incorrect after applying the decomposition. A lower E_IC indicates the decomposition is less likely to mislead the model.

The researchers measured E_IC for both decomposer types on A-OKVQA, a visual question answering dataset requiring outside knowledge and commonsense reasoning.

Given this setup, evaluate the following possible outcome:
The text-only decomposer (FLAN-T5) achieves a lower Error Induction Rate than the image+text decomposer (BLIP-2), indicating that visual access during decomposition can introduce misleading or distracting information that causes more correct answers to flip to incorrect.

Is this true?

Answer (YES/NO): NO